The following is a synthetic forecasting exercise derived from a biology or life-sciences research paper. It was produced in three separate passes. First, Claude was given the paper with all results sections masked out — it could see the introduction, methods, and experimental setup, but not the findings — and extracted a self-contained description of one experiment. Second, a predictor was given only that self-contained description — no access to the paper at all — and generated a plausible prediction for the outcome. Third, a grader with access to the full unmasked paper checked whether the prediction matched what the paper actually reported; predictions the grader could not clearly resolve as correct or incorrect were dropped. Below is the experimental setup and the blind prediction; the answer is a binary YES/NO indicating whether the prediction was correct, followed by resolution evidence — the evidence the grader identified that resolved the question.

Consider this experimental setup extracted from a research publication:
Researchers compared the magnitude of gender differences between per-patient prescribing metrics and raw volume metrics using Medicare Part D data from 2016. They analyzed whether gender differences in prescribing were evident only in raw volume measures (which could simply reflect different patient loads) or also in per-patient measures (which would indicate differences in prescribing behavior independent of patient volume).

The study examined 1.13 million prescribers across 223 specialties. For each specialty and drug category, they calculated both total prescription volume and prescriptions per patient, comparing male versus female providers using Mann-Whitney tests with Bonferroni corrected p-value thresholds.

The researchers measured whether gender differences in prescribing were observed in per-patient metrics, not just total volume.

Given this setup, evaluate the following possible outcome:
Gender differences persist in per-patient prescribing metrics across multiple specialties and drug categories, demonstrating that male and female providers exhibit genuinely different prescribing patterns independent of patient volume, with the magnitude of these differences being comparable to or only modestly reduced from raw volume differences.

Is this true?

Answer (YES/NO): YES